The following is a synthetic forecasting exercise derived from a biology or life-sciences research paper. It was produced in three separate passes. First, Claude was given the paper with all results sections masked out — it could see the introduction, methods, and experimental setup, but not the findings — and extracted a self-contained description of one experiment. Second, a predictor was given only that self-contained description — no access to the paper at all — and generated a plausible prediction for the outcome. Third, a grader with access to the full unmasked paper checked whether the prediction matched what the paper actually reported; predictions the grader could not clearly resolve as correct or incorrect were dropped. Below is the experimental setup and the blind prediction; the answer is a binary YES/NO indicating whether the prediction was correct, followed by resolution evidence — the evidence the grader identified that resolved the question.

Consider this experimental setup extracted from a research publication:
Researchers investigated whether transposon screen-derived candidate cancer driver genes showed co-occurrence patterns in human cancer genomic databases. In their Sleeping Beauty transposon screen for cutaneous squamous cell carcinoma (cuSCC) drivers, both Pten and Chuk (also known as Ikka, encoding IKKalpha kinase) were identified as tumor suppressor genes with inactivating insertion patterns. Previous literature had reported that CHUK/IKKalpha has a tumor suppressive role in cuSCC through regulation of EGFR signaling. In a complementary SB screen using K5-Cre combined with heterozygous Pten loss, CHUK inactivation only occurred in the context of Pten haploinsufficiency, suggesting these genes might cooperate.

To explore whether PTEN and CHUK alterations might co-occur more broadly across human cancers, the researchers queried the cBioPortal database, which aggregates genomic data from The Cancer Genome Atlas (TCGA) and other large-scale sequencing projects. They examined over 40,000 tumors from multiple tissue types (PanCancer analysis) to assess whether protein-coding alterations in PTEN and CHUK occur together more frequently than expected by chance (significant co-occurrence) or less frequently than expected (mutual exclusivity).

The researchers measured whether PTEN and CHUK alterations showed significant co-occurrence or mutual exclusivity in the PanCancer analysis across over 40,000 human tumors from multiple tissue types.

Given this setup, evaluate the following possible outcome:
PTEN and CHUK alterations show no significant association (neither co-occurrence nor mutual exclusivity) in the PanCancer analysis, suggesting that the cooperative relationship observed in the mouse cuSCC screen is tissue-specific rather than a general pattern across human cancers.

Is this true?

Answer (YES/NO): NO